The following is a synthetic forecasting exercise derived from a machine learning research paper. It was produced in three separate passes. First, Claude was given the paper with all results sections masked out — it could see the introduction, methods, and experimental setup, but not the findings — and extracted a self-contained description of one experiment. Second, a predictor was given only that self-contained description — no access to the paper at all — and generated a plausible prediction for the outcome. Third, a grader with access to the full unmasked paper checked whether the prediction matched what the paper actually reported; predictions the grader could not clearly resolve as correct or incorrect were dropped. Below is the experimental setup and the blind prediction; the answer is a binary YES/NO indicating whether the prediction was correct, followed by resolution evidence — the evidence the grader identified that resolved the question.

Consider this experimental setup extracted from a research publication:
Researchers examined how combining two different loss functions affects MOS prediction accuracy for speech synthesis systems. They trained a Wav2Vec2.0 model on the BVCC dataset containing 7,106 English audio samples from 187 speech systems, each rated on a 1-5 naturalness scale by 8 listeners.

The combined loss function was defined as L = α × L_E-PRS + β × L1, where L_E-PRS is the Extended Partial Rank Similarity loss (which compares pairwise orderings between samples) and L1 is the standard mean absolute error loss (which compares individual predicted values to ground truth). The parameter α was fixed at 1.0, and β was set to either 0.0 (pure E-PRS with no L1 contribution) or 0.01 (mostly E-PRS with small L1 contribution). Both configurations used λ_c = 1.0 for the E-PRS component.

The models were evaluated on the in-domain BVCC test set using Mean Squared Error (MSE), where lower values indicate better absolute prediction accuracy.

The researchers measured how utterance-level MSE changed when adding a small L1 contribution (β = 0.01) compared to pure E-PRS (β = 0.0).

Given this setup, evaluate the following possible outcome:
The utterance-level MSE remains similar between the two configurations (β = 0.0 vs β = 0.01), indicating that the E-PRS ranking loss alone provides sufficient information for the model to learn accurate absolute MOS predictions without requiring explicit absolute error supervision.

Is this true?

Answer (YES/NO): NO